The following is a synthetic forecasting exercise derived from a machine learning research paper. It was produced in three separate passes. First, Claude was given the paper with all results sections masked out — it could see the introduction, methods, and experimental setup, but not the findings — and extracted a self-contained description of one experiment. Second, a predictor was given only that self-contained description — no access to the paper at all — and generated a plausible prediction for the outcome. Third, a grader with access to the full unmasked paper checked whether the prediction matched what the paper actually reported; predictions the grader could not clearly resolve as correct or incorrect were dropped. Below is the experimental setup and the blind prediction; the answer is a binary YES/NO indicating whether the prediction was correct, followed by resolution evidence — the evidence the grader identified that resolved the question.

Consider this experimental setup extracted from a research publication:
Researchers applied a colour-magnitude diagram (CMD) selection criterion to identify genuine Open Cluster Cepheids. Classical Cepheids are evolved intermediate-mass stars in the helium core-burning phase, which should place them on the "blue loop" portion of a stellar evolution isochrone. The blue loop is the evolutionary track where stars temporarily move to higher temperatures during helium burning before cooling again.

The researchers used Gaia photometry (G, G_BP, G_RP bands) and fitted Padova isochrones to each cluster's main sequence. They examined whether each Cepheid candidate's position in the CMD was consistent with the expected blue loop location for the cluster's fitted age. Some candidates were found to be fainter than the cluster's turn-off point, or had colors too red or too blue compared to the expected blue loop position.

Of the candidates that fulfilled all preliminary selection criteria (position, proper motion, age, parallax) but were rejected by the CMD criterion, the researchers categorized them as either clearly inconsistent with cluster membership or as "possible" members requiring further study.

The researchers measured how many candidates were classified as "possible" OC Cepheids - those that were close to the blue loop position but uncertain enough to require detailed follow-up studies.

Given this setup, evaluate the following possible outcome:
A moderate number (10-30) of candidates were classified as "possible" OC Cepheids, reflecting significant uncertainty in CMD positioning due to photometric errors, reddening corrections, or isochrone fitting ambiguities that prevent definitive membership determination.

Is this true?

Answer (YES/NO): NO